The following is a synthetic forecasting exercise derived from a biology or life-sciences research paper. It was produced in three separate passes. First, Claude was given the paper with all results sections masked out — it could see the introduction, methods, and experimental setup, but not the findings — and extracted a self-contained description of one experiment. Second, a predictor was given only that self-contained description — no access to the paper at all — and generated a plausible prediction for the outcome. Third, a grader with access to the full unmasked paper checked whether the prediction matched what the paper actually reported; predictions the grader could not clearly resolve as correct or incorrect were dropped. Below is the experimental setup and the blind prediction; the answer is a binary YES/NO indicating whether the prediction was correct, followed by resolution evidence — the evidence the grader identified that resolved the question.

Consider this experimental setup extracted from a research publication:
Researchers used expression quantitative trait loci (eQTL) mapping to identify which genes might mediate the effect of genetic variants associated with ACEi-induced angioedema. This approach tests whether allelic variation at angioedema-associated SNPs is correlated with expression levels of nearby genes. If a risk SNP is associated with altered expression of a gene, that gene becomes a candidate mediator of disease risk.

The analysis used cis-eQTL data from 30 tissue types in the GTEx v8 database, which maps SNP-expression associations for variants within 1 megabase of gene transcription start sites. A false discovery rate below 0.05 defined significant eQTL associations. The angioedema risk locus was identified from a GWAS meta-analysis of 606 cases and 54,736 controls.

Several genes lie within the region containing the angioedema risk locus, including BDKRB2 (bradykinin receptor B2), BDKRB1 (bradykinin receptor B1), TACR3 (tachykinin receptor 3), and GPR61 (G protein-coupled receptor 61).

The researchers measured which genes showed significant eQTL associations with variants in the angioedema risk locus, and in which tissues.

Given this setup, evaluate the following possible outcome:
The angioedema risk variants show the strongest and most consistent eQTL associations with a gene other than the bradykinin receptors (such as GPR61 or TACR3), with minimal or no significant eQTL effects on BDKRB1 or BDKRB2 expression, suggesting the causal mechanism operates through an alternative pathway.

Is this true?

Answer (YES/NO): NO